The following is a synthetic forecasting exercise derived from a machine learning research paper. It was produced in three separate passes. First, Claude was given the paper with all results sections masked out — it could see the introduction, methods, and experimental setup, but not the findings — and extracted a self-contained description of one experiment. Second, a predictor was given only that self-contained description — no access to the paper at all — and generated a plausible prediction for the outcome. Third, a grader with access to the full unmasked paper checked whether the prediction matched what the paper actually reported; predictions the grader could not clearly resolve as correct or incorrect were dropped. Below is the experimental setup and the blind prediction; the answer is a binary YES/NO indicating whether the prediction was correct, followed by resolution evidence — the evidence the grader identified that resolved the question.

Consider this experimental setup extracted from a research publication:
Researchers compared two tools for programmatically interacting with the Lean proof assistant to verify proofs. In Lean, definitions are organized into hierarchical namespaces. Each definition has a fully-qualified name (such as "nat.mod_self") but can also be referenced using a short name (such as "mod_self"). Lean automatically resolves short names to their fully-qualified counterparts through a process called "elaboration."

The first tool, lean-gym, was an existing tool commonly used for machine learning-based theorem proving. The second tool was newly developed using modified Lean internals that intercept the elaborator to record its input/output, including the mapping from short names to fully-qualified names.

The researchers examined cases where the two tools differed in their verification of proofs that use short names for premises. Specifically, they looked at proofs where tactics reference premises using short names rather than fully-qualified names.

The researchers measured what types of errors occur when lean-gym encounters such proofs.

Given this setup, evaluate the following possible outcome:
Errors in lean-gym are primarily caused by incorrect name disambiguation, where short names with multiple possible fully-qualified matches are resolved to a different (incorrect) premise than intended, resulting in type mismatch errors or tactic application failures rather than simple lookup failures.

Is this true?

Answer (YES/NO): YES